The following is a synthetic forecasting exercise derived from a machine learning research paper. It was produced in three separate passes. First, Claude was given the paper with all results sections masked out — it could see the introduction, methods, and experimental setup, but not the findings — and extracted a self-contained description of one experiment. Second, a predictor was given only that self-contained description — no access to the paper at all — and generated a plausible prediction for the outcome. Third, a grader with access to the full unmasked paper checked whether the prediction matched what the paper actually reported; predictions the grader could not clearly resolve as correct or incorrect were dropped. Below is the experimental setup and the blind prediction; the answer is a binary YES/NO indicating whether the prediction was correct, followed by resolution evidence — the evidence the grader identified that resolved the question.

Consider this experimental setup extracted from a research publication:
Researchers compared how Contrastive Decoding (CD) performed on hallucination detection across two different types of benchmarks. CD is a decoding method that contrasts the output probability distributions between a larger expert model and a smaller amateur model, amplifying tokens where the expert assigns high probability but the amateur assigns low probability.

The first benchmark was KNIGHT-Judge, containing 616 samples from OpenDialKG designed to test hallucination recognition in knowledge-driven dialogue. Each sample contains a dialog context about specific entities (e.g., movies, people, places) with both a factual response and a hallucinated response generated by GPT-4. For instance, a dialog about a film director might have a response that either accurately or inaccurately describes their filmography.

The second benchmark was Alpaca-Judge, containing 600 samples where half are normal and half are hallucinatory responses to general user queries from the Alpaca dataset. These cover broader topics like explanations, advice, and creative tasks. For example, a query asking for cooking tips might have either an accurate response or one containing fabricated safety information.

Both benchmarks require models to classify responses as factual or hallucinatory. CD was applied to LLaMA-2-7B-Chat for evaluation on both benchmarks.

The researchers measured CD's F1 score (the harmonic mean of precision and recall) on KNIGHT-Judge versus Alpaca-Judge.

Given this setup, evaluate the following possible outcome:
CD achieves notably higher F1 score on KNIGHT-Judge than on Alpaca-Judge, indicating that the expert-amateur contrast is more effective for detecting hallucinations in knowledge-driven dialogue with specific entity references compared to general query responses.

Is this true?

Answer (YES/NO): YES